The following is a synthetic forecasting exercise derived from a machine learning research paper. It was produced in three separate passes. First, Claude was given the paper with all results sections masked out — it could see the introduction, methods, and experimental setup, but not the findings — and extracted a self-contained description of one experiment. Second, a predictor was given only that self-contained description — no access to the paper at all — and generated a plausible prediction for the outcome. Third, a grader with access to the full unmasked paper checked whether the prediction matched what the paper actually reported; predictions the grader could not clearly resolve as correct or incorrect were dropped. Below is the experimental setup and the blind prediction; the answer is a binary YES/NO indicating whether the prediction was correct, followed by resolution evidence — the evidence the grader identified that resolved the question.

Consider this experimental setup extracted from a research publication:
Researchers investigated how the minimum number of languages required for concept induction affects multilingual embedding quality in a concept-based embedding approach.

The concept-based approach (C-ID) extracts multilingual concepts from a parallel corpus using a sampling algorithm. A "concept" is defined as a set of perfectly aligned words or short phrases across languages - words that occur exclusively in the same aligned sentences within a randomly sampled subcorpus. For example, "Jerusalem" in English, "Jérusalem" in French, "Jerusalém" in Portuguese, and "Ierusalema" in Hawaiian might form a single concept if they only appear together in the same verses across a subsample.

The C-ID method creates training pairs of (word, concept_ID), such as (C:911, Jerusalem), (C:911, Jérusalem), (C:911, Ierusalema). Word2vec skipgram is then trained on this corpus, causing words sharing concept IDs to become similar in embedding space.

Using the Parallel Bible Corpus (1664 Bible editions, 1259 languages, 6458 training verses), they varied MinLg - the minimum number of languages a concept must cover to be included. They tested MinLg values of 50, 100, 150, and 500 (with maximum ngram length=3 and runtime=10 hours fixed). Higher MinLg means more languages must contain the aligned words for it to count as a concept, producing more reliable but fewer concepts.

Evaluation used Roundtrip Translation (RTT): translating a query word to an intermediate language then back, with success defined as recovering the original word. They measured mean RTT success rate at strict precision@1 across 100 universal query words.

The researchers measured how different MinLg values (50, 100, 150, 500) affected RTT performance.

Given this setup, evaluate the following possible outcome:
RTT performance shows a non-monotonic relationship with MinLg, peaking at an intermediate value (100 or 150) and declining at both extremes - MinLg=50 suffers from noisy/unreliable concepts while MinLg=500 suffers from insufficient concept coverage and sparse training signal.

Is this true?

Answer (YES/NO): YES